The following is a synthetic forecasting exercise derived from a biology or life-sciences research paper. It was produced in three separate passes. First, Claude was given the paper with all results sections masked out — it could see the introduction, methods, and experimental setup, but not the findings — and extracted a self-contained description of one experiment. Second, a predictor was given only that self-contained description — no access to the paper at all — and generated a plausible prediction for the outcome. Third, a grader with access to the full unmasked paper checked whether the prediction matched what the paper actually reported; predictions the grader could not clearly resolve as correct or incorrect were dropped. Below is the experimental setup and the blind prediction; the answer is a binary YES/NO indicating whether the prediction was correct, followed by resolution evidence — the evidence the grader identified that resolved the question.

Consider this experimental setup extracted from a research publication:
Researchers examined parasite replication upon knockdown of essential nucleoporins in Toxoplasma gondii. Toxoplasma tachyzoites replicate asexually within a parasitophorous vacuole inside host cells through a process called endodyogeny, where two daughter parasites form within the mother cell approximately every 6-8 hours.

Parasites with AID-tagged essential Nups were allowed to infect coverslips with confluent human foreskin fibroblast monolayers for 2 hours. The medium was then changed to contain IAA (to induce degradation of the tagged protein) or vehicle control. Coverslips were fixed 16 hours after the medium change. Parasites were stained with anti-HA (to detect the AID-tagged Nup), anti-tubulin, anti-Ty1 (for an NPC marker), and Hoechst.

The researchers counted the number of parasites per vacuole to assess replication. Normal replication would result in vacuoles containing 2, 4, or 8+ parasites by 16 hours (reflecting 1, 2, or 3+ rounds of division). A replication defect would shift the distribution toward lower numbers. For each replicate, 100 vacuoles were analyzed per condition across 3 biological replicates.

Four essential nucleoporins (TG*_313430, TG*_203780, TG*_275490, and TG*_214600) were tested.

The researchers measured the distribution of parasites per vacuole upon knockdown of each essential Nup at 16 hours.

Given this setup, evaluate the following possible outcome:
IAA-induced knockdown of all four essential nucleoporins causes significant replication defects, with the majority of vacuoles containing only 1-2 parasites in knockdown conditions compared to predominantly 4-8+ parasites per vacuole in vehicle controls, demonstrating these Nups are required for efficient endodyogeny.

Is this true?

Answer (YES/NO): NO